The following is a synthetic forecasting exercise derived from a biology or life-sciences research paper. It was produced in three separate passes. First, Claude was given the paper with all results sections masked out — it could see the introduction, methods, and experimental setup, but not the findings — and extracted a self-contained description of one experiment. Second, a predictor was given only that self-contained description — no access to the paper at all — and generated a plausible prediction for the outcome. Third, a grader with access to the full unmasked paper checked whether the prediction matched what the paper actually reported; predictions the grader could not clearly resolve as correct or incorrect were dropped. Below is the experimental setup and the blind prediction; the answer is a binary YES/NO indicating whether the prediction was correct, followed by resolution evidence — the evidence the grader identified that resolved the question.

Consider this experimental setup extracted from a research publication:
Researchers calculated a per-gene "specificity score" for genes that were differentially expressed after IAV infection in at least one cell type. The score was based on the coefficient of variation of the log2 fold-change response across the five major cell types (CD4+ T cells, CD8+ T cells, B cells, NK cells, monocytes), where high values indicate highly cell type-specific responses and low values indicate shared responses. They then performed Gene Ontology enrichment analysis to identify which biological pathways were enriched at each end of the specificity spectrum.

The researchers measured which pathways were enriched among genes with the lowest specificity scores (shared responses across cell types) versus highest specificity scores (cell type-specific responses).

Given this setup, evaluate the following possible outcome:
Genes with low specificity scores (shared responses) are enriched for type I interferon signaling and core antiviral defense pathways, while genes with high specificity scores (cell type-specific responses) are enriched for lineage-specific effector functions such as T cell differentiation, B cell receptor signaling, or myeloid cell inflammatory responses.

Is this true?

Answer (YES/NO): NO